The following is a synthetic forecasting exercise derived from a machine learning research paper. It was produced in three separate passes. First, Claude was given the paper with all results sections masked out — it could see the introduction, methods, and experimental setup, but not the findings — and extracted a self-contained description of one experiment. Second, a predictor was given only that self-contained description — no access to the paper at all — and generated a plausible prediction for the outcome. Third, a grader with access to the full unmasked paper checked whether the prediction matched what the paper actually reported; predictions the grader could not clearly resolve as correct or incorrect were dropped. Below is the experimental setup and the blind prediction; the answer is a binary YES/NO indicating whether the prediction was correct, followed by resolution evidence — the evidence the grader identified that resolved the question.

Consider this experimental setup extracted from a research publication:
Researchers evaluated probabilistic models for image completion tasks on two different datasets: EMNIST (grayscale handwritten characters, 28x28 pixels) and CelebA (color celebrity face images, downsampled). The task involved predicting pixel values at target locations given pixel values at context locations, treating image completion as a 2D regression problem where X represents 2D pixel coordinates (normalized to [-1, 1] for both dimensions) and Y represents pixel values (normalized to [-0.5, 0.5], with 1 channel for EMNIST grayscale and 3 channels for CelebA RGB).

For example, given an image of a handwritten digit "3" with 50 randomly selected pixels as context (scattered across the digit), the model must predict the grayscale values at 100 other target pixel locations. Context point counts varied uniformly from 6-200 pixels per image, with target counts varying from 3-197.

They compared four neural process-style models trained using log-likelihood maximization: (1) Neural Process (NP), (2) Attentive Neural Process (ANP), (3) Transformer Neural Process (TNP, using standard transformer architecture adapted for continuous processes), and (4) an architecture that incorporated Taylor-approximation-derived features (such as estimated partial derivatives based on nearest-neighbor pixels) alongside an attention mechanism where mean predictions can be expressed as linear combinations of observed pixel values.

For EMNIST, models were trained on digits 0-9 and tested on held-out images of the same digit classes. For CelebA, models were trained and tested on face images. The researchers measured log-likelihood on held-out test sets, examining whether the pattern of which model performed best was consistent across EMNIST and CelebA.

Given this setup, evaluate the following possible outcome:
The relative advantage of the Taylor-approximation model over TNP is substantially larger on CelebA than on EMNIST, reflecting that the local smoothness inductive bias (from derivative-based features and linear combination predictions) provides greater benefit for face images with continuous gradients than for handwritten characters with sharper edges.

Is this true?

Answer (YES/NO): NO